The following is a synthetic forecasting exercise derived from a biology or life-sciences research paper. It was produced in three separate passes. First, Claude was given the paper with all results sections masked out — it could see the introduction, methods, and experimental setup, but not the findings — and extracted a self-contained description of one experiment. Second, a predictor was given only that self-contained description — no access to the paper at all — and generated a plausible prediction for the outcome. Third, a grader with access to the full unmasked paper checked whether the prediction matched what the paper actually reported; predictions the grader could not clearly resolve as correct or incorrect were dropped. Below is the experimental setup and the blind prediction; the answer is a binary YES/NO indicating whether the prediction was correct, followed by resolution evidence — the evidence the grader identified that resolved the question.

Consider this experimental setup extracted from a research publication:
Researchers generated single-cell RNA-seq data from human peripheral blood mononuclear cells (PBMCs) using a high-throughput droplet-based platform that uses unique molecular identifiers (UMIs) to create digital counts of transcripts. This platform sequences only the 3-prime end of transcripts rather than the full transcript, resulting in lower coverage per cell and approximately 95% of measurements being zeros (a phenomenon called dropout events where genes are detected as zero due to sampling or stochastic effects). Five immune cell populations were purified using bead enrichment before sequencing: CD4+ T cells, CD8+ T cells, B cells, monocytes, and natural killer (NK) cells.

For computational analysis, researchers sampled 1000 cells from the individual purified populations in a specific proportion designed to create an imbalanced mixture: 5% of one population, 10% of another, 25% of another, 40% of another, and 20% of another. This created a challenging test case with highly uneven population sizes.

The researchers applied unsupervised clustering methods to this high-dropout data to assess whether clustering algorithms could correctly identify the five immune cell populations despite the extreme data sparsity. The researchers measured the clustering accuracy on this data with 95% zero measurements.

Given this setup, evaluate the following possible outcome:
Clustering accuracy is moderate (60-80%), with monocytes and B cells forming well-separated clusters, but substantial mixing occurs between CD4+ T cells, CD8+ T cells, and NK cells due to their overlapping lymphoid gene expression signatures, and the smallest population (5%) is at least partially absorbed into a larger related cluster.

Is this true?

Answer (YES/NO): NO